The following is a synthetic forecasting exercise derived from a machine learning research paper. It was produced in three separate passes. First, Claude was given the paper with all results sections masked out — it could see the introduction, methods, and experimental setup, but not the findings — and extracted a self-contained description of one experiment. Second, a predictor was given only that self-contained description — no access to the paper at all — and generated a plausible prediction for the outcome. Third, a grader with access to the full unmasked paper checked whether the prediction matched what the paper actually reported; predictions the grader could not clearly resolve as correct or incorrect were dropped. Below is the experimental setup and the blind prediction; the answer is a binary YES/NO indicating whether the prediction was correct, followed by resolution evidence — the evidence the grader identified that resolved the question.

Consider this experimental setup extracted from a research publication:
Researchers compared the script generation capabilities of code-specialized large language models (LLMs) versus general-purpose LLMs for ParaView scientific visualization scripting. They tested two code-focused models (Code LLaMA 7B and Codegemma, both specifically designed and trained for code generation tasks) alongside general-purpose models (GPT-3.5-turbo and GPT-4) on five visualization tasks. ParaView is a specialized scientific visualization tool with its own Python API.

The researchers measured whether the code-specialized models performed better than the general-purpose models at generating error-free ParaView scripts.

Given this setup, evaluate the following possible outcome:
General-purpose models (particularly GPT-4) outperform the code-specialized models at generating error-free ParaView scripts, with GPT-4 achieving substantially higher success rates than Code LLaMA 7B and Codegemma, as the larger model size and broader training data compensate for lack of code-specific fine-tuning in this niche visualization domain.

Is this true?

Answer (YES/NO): NO